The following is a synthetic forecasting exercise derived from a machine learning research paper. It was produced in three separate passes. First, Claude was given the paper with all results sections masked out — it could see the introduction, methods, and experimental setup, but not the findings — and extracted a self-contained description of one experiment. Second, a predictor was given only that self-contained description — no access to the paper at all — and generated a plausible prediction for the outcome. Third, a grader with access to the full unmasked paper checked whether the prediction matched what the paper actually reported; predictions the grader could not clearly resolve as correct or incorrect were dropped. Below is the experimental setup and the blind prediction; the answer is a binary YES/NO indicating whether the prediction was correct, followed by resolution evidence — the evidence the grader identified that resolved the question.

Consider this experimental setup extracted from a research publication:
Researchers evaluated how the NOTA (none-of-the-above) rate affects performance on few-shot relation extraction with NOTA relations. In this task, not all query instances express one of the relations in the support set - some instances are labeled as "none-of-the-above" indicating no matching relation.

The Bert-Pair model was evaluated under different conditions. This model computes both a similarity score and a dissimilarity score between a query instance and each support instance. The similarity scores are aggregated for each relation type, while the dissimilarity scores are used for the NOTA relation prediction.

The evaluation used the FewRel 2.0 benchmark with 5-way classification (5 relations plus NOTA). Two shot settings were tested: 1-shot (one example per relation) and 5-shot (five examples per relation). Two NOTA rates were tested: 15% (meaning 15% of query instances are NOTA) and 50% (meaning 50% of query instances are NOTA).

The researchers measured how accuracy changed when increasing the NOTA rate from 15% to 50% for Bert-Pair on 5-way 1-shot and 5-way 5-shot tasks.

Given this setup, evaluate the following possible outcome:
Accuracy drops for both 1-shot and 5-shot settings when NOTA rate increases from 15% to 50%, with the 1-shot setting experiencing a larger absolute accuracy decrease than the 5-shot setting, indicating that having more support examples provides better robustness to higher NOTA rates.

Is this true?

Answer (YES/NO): NO